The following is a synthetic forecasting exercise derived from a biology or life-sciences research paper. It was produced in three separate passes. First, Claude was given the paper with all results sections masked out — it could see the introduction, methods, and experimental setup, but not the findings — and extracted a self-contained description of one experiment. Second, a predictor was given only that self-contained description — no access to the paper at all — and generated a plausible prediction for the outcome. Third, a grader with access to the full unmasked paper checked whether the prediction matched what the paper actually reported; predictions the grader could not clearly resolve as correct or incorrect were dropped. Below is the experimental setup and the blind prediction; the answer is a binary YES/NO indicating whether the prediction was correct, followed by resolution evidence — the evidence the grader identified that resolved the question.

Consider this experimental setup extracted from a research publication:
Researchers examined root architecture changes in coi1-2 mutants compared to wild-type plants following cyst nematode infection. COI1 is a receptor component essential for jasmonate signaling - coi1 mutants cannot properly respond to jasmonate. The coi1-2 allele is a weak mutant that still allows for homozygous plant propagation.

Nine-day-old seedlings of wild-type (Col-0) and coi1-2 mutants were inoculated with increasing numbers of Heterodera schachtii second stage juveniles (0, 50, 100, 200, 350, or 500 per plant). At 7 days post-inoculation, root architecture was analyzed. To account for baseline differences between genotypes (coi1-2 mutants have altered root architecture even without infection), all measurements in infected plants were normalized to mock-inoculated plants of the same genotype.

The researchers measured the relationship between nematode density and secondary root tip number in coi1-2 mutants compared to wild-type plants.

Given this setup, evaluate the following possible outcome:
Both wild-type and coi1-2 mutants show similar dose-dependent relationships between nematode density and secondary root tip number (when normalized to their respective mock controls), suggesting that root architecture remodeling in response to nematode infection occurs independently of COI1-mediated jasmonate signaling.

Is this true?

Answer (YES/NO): NO